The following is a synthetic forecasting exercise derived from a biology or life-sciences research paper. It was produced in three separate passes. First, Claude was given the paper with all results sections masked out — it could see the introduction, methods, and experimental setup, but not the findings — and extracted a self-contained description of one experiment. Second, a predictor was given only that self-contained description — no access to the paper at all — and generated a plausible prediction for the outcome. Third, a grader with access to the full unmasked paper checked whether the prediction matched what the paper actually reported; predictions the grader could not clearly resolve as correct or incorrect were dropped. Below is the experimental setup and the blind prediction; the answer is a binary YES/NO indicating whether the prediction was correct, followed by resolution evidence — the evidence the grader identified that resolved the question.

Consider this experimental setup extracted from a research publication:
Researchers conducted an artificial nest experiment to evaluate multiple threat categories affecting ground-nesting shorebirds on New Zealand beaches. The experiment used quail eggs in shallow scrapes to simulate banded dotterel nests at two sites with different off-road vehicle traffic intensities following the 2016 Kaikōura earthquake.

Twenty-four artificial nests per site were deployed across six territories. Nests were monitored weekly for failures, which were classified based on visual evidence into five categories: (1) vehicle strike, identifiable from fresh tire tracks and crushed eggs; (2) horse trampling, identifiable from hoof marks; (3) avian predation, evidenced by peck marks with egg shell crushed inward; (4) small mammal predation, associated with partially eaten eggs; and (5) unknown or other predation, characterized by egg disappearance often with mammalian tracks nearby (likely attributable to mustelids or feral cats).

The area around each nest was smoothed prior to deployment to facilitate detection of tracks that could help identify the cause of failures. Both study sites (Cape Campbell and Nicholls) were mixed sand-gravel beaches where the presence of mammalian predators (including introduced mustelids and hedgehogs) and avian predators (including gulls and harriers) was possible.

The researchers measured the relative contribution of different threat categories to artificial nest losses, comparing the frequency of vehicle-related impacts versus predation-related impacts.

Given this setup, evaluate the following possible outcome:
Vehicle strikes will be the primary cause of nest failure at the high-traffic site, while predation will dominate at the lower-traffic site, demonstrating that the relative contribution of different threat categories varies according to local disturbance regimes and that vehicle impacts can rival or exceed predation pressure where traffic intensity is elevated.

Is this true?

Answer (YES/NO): YES